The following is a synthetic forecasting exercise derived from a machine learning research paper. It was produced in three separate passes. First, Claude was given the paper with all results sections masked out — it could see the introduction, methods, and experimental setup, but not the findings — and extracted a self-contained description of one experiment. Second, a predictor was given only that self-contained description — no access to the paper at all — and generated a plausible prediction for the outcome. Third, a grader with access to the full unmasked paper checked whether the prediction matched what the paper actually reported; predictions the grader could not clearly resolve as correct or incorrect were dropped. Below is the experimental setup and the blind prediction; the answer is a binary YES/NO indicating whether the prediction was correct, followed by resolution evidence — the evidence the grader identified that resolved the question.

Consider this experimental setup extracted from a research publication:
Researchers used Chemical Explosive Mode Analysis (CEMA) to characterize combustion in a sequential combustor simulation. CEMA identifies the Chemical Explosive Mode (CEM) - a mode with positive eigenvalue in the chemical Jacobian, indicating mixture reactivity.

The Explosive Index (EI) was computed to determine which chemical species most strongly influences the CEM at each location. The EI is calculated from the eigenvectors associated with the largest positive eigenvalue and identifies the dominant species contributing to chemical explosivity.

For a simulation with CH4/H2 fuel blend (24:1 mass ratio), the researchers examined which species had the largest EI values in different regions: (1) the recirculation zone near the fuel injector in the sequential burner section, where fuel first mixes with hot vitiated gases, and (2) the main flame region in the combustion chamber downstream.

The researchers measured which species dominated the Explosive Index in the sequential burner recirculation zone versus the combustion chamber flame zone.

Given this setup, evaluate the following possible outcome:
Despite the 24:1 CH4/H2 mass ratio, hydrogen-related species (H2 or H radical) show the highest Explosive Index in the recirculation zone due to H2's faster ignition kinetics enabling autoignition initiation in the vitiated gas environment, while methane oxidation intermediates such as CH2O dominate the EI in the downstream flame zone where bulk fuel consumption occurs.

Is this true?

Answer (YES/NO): NO